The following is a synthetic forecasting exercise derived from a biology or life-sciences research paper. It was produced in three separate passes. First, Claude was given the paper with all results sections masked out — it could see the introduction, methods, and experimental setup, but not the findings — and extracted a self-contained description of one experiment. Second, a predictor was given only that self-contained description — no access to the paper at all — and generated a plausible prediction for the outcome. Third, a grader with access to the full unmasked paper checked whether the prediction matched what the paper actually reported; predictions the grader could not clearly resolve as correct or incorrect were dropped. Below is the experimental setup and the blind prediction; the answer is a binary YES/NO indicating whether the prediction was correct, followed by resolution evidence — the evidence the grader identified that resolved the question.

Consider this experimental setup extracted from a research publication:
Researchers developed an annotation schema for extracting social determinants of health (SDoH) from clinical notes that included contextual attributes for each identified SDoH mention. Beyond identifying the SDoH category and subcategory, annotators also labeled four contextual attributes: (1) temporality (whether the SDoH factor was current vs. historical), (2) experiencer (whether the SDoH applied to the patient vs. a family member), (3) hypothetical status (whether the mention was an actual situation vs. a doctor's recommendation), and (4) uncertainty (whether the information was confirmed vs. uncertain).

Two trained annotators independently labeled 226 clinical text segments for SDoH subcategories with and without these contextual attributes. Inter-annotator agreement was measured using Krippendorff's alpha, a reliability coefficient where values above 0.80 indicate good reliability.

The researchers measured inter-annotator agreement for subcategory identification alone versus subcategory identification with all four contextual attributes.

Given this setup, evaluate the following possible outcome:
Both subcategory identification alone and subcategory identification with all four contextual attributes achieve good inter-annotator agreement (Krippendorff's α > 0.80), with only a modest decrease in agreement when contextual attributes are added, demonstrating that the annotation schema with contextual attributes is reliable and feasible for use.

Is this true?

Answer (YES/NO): NO